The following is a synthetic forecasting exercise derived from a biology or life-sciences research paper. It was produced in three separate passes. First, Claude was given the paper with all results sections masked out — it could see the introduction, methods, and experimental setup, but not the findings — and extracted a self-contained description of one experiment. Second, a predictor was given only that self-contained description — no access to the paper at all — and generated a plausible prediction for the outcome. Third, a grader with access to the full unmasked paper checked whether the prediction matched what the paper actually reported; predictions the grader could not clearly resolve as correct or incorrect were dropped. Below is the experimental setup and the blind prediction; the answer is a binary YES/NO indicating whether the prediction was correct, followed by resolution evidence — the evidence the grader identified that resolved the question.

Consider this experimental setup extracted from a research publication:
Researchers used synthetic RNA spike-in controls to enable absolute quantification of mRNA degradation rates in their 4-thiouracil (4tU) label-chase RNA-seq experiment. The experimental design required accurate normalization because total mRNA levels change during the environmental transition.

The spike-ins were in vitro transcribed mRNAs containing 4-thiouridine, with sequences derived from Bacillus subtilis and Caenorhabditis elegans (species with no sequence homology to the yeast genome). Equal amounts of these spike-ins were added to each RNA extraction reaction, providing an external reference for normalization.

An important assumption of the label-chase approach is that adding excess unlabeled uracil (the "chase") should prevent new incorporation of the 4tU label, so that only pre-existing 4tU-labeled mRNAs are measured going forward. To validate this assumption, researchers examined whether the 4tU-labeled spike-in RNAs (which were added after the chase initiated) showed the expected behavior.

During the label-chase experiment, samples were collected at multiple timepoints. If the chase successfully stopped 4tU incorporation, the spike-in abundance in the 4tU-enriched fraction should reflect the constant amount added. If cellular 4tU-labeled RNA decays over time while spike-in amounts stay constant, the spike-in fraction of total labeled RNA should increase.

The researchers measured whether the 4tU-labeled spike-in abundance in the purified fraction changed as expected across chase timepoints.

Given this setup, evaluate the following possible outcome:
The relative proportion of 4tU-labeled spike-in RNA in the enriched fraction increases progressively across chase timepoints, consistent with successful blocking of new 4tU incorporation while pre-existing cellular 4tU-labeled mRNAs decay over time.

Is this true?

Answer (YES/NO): YES